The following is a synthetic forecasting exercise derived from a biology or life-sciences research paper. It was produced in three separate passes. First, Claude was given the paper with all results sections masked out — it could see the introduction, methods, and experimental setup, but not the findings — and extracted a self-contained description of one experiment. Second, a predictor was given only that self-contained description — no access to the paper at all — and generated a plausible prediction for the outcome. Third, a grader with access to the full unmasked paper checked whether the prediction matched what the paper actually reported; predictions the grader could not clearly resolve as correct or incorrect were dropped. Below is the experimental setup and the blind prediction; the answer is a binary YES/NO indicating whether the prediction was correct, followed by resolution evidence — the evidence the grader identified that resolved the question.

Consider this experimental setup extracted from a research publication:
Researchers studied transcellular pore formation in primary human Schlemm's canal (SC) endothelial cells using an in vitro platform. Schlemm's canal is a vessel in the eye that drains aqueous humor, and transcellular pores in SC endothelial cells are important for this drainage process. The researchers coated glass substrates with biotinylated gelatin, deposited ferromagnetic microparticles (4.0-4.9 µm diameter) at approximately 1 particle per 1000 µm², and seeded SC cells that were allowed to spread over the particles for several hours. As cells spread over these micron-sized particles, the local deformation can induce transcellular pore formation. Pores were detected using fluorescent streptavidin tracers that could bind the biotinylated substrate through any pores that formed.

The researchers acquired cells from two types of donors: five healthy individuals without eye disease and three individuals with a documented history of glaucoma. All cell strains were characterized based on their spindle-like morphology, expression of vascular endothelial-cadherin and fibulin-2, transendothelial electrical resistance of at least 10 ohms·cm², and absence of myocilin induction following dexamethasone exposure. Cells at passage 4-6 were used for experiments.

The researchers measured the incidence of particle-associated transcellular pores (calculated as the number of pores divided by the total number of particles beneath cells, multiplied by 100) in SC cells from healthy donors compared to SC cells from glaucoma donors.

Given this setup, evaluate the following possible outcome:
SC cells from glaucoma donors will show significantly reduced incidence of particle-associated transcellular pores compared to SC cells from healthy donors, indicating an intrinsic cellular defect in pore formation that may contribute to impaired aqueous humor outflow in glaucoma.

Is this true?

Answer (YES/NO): YES